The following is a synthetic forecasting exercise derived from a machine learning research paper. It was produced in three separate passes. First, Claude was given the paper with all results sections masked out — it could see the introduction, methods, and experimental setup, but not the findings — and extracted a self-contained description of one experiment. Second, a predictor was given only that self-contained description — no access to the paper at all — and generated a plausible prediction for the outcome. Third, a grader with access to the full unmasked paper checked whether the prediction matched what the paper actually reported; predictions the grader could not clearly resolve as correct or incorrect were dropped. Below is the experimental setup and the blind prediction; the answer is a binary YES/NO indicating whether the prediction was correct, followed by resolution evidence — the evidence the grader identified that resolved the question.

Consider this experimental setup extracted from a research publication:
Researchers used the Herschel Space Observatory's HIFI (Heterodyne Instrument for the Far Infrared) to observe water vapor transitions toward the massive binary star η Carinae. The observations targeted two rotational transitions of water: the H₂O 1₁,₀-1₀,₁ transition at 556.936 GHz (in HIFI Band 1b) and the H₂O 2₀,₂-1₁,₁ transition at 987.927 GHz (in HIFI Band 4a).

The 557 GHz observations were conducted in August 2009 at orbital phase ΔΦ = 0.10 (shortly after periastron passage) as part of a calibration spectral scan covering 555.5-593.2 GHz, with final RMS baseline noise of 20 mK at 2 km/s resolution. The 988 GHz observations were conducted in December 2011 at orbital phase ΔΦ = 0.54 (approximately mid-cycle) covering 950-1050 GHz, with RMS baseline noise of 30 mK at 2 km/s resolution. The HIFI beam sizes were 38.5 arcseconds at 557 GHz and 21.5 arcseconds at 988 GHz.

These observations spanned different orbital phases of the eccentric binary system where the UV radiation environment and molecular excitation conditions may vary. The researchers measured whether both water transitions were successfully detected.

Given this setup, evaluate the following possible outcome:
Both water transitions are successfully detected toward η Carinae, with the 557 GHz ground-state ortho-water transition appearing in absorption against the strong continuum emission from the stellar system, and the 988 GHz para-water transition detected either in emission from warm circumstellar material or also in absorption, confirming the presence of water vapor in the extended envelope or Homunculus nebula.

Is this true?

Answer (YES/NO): NO